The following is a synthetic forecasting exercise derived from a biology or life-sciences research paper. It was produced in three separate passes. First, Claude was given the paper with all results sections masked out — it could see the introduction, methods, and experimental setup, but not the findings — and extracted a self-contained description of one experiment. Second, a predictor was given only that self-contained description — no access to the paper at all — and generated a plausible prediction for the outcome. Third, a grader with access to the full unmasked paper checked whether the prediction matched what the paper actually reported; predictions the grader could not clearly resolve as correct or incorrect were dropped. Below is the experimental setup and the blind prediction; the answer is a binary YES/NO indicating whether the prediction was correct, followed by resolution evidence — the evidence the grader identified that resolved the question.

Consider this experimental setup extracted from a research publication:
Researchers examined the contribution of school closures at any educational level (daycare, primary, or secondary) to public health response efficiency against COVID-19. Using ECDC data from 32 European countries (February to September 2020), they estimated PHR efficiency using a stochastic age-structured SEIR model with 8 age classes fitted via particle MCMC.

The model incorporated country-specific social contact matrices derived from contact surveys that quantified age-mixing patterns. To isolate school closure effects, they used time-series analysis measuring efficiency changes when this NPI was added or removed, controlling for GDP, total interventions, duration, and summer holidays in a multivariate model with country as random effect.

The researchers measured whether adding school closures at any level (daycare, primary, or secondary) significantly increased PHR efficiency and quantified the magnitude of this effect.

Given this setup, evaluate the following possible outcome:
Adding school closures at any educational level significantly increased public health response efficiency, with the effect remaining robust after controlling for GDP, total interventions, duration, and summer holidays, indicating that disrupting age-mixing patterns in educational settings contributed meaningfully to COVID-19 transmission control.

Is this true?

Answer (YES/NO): YES